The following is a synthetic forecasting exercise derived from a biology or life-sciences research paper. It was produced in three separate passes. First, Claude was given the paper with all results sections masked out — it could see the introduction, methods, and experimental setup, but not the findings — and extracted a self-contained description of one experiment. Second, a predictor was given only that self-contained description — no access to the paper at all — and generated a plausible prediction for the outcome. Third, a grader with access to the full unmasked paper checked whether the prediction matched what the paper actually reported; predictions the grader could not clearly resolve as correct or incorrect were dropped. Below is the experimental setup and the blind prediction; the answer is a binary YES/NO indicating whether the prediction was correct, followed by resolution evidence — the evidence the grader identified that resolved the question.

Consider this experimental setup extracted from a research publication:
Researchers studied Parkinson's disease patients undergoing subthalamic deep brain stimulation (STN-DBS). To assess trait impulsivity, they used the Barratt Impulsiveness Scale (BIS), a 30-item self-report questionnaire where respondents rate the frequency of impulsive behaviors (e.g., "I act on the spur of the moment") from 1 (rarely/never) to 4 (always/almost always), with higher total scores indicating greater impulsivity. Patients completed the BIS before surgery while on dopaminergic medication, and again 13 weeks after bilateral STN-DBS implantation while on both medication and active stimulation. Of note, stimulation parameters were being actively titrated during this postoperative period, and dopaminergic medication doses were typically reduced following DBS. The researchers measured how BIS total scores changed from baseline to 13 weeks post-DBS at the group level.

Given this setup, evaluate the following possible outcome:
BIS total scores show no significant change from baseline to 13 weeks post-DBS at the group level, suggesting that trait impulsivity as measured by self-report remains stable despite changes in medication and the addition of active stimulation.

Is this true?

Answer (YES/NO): NO